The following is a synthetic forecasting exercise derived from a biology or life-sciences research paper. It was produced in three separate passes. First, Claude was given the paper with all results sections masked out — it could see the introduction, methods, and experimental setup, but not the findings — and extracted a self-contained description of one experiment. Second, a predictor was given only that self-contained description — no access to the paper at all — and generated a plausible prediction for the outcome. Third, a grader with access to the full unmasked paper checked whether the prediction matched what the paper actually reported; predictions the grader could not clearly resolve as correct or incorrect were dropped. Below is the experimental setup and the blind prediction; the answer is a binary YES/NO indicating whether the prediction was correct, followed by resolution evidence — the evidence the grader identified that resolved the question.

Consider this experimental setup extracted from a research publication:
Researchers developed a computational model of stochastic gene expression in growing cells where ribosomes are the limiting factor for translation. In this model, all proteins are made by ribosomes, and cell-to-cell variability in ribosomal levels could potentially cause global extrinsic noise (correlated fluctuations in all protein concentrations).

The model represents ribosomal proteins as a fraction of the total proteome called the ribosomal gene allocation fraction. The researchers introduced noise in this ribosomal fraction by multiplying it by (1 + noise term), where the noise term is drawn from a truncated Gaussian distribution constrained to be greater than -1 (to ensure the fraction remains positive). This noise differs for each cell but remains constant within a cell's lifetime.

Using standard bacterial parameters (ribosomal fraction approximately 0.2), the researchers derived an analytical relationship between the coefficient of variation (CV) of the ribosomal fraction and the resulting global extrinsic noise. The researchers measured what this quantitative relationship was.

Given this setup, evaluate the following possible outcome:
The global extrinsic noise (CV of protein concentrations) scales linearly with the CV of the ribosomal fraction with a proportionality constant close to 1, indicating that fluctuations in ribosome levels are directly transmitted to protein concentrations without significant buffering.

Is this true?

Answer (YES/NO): NO